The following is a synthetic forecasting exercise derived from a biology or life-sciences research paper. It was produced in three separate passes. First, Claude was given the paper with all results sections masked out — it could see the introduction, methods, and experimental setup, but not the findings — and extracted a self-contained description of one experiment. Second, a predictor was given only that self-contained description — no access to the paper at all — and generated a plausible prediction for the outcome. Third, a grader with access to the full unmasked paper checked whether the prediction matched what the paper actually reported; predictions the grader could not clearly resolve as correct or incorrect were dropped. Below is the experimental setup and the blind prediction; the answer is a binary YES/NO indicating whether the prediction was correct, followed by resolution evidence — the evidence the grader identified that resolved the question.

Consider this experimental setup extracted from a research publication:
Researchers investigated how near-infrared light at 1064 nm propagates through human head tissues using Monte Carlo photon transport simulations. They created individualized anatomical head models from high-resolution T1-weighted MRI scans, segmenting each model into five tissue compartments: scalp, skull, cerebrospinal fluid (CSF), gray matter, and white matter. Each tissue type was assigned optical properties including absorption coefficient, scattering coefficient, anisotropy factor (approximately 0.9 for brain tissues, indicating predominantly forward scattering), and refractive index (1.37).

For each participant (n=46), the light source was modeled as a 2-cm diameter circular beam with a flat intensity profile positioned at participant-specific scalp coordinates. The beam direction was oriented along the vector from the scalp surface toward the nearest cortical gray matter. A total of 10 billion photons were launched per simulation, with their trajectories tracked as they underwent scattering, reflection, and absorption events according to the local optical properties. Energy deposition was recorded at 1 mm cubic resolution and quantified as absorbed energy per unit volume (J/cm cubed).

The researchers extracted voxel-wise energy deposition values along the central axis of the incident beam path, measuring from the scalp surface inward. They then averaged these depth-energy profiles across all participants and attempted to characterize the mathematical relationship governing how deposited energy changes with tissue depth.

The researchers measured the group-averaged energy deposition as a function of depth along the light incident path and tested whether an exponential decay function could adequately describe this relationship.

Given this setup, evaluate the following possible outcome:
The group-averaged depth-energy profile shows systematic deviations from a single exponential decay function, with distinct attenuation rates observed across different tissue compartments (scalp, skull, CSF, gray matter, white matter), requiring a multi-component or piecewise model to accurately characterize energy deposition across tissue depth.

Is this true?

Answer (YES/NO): NO